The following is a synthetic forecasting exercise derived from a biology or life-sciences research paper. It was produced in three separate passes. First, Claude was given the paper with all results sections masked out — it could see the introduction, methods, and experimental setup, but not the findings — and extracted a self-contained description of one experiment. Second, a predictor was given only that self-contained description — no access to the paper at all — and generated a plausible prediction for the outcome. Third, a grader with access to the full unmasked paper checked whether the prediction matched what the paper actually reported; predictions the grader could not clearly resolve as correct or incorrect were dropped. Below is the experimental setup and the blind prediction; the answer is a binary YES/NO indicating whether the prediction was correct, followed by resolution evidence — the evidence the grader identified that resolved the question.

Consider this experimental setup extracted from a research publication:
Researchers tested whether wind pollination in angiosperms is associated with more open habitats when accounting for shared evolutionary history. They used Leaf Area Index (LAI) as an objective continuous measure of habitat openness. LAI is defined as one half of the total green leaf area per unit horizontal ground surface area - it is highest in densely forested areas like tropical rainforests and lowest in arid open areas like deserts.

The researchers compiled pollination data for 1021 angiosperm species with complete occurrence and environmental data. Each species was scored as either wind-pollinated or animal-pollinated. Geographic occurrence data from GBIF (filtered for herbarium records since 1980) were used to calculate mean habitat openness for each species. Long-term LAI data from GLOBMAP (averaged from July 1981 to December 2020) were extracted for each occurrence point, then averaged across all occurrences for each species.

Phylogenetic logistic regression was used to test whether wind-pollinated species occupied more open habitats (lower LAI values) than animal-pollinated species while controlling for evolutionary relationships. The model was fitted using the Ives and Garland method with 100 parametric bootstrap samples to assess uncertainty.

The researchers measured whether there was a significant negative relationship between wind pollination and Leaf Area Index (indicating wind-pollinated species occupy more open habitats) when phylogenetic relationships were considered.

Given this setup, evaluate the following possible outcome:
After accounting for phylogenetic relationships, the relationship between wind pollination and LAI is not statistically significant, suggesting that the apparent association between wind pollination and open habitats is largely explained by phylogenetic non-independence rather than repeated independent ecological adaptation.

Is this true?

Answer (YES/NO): NO